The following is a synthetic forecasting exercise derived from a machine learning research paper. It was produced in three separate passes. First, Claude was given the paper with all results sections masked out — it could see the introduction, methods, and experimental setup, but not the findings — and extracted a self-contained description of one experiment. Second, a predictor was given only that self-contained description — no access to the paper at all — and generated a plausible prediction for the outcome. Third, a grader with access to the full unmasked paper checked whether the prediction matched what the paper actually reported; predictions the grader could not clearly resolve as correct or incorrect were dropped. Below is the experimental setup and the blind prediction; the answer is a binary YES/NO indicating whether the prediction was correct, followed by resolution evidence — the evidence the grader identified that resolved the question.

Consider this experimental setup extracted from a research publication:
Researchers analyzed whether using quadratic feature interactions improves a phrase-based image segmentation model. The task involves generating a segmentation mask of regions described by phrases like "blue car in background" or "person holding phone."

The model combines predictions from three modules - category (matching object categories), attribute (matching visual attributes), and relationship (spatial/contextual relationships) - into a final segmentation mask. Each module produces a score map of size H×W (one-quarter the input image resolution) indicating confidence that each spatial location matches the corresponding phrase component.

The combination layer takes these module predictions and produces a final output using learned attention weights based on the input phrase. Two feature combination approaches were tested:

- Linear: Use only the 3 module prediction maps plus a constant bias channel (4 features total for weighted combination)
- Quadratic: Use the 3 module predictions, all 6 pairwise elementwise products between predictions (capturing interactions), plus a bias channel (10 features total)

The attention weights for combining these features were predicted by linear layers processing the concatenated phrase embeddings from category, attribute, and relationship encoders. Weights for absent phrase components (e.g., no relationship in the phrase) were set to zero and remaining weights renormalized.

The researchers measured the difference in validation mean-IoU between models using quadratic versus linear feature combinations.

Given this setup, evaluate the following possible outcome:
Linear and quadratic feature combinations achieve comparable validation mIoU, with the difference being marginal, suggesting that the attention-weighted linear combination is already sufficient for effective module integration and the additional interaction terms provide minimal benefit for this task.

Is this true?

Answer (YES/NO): YES